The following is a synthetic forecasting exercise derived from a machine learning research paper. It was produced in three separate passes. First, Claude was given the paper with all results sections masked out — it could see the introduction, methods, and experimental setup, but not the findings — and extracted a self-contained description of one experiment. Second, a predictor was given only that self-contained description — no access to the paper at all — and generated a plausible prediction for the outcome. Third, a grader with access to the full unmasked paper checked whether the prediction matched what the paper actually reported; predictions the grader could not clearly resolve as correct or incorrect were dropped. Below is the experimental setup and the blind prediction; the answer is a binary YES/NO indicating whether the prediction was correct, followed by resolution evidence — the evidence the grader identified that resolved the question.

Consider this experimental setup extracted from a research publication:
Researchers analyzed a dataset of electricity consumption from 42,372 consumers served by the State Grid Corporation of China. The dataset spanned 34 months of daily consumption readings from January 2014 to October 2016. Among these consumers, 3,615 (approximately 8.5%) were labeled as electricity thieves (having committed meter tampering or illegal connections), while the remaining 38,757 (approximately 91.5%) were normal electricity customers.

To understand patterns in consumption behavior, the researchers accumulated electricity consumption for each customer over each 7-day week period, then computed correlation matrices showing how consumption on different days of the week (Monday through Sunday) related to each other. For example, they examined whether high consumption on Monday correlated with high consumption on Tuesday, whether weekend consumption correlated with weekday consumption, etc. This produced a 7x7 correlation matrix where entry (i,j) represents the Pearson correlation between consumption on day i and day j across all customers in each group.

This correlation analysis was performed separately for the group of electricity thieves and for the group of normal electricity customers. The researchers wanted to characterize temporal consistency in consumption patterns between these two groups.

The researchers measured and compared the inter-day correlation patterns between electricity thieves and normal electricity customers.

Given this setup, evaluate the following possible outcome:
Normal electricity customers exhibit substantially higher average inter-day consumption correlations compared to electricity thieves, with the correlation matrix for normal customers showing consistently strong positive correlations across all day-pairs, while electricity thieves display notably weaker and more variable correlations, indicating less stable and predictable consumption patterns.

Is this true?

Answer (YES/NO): NO